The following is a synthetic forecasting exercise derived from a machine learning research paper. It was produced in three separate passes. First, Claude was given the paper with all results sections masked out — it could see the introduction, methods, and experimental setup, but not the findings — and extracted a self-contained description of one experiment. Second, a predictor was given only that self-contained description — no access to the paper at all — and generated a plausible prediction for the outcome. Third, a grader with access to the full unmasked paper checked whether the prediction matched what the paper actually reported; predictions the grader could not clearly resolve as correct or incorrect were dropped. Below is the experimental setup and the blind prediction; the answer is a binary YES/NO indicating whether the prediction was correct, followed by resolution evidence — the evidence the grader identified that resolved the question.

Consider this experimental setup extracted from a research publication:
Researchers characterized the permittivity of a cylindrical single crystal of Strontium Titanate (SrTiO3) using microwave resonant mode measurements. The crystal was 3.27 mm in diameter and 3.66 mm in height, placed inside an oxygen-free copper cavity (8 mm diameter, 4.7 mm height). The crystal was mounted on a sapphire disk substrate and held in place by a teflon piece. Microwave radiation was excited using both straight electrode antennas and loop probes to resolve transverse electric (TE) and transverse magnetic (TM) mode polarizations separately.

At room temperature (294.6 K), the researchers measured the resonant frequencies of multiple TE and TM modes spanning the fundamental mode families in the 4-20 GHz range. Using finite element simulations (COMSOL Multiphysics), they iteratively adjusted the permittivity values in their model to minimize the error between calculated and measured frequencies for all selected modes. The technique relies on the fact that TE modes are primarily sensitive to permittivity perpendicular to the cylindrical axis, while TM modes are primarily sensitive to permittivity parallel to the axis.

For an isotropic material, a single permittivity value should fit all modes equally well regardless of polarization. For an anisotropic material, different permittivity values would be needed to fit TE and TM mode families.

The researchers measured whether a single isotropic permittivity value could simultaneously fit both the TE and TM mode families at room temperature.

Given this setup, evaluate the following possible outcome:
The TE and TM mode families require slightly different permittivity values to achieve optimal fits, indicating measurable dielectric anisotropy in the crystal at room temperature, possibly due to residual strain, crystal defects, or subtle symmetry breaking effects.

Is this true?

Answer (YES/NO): NO